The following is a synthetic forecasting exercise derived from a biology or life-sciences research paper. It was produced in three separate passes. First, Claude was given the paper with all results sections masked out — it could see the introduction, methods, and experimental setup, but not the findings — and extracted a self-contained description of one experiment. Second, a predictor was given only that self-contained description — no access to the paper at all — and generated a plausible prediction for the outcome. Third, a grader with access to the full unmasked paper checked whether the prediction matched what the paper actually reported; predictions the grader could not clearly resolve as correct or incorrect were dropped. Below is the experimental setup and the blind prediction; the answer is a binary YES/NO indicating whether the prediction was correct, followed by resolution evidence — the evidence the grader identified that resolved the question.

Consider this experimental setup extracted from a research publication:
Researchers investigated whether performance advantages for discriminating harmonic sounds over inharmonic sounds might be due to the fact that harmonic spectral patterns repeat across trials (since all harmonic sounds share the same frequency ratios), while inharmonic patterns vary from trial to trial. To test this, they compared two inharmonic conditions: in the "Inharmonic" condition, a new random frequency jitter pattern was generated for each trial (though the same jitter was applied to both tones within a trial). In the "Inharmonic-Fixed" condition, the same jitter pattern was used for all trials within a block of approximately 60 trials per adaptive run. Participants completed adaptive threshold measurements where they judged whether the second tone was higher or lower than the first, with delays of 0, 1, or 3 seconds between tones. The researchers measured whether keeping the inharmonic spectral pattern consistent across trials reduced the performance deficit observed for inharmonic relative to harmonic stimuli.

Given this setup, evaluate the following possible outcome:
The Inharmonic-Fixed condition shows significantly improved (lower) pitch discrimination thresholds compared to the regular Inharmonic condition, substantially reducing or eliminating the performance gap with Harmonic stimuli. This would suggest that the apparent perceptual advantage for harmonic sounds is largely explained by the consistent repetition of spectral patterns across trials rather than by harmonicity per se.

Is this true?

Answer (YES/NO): NO